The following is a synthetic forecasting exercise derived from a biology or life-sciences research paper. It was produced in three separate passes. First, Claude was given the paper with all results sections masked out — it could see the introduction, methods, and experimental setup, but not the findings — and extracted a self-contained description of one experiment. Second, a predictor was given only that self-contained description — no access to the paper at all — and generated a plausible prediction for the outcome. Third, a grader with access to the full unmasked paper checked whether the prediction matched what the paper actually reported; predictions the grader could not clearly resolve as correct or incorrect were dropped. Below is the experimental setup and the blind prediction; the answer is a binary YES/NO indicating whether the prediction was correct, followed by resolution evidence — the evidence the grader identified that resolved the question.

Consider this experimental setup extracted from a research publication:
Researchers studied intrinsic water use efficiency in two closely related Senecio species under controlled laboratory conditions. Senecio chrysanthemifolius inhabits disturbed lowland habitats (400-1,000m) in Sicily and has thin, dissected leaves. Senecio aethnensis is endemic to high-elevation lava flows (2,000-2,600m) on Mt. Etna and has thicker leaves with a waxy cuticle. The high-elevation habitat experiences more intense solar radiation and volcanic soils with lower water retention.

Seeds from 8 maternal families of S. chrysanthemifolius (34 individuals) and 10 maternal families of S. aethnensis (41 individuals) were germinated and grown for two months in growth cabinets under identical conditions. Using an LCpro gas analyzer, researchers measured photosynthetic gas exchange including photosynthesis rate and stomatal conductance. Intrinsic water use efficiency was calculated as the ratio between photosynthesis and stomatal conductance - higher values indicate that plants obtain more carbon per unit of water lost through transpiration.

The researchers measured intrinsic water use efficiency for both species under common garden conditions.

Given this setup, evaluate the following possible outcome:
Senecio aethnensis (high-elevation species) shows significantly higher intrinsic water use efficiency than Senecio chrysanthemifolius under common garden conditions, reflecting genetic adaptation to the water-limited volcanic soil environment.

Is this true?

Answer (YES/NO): NO